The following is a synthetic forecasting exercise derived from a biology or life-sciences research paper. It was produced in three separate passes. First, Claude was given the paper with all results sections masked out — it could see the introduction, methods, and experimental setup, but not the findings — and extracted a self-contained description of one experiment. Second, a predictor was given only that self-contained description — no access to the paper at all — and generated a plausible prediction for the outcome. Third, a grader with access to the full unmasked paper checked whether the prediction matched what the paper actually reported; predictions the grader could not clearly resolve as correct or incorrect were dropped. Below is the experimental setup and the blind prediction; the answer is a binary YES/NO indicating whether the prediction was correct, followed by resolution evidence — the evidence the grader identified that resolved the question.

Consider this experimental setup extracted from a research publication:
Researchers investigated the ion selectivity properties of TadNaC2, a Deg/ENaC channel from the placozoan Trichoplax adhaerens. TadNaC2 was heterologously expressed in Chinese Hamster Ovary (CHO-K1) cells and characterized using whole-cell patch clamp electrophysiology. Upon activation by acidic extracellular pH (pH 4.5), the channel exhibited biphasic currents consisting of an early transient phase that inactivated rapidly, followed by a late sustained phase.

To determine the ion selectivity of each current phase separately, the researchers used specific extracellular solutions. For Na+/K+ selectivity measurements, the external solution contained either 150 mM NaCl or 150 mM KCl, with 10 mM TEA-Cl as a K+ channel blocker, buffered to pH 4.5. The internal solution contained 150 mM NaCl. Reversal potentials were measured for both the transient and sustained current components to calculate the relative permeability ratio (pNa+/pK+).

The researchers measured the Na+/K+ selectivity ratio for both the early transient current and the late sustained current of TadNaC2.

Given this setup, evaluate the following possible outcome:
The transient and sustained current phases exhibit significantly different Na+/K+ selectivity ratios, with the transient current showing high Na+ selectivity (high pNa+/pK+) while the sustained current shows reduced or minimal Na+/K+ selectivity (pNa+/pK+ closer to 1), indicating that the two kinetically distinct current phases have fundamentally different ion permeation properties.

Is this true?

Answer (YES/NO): NO